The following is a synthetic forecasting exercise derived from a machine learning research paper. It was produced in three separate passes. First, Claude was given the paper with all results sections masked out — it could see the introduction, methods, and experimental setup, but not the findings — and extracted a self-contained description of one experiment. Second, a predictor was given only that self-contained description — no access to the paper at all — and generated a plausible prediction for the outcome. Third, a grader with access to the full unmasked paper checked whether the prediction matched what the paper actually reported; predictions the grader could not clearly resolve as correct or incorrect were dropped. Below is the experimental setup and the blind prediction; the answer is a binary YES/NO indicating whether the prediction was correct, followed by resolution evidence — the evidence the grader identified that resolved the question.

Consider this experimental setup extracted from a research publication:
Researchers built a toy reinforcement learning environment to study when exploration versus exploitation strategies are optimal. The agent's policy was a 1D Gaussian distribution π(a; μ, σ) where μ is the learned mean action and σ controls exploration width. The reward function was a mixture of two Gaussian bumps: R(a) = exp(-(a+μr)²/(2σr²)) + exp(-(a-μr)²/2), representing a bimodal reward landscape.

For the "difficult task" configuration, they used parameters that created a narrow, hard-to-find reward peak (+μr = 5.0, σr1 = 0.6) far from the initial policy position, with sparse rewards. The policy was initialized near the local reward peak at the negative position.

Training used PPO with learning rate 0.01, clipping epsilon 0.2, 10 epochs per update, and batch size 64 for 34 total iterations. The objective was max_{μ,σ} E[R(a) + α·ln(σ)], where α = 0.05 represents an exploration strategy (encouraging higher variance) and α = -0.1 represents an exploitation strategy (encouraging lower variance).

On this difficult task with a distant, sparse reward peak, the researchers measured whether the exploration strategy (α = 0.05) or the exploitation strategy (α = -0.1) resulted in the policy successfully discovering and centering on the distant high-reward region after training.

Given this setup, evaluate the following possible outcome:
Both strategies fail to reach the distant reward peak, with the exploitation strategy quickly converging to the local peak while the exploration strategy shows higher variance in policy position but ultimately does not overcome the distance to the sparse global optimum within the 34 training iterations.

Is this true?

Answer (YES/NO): NO